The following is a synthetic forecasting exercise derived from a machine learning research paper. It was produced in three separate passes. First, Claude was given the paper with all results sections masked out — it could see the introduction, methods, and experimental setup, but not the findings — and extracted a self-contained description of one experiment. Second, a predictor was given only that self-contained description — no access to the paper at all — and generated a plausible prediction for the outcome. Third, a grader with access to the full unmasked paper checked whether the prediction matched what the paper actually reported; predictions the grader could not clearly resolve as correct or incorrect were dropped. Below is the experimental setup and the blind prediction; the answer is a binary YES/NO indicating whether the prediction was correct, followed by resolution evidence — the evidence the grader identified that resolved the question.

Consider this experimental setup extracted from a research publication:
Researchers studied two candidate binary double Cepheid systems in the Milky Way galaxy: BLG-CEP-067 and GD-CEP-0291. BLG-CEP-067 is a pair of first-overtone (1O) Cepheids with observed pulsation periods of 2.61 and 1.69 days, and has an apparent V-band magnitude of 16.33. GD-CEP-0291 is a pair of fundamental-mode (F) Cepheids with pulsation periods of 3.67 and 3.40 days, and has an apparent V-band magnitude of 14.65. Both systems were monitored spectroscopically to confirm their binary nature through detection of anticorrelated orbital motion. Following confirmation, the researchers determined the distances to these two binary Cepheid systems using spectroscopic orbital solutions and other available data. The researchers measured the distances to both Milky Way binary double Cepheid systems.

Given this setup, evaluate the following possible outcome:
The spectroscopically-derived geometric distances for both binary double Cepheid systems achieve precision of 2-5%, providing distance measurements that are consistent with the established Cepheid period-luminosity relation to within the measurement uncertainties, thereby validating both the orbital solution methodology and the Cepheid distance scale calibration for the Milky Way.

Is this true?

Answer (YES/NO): NO